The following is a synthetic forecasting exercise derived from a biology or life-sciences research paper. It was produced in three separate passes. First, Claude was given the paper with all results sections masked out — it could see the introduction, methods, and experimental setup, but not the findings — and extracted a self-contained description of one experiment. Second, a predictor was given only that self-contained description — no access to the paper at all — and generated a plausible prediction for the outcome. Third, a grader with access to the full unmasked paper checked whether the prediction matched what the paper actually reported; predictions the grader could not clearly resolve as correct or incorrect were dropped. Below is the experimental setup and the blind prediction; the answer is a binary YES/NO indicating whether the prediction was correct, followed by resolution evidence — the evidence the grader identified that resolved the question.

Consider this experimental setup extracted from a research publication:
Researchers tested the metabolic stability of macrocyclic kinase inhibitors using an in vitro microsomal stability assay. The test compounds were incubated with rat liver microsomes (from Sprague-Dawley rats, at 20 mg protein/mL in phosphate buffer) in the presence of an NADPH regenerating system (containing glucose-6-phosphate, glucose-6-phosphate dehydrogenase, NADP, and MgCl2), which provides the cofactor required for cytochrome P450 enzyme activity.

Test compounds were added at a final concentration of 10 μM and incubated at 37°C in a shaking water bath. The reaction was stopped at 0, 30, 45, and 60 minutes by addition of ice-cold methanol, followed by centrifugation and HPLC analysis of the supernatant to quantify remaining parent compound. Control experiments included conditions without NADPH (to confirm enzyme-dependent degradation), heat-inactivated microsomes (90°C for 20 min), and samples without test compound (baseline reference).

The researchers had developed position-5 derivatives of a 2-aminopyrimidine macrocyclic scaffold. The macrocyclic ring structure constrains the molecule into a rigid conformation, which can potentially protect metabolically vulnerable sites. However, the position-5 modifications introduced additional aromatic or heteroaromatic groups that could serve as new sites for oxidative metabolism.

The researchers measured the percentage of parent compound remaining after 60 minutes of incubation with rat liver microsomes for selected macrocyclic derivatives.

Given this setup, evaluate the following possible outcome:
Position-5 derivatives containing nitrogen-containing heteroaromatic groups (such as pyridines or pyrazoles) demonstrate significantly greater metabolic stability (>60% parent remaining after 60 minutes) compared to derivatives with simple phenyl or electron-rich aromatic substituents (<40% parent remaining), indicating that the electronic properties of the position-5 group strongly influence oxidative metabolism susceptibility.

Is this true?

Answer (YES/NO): NO